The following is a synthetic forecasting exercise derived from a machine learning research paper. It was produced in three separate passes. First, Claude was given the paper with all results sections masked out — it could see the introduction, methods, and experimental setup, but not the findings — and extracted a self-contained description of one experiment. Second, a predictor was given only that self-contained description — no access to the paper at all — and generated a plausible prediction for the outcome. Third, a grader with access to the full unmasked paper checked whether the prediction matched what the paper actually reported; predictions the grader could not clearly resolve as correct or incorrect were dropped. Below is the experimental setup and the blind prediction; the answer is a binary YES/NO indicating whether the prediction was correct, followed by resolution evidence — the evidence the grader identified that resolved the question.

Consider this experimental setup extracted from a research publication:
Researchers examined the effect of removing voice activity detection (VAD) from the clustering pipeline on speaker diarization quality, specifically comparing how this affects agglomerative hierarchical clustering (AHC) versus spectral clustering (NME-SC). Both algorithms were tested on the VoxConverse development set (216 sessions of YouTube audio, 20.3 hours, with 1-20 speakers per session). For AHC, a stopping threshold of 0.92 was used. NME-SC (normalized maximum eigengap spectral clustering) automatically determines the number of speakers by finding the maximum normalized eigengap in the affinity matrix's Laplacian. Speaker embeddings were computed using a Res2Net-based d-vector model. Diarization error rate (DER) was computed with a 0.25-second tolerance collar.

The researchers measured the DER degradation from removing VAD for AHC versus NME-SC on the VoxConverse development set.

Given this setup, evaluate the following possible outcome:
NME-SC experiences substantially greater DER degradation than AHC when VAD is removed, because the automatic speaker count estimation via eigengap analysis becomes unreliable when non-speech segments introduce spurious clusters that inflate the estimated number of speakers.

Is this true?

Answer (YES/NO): NO